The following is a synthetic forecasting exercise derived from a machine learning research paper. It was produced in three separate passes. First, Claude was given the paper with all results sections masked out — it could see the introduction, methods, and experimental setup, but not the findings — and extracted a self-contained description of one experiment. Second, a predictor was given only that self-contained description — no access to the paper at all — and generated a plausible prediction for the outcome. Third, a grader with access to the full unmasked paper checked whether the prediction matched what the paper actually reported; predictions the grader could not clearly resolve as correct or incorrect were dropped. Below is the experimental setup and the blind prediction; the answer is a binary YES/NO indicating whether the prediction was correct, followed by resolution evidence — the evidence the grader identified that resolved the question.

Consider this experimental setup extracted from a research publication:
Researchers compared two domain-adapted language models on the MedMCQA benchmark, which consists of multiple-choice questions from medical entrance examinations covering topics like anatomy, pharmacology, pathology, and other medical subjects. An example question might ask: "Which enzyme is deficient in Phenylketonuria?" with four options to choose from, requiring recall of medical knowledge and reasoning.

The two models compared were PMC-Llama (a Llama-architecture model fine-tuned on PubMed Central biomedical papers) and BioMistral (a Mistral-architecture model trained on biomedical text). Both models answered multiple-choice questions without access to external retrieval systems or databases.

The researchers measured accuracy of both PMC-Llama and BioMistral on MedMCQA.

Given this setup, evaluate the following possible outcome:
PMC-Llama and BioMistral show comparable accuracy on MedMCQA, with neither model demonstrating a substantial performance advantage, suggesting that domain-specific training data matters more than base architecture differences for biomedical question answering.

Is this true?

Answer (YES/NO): NO